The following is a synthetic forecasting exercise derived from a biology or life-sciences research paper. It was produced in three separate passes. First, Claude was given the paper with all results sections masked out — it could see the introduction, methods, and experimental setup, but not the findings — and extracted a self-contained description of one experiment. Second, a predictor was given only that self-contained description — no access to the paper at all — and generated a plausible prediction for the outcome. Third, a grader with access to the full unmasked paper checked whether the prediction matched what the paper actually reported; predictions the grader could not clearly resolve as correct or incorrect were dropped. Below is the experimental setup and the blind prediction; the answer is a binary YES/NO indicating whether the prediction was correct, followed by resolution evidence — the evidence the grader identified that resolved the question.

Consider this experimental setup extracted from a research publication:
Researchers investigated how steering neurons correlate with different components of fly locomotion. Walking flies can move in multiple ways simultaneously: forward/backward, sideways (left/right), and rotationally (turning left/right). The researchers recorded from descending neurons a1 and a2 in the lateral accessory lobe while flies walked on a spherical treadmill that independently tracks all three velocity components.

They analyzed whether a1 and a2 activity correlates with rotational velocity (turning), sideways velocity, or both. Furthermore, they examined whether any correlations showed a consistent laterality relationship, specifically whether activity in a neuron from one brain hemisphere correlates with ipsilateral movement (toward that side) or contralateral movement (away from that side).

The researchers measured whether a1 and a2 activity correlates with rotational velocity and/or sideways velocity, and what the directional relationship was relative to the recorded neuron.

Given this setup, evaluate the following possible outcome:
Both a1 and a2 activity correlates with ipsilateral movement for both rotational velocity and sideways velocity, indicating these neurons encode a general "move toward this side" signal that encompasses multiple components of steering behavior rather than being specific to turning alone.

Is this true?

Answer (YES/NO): YES